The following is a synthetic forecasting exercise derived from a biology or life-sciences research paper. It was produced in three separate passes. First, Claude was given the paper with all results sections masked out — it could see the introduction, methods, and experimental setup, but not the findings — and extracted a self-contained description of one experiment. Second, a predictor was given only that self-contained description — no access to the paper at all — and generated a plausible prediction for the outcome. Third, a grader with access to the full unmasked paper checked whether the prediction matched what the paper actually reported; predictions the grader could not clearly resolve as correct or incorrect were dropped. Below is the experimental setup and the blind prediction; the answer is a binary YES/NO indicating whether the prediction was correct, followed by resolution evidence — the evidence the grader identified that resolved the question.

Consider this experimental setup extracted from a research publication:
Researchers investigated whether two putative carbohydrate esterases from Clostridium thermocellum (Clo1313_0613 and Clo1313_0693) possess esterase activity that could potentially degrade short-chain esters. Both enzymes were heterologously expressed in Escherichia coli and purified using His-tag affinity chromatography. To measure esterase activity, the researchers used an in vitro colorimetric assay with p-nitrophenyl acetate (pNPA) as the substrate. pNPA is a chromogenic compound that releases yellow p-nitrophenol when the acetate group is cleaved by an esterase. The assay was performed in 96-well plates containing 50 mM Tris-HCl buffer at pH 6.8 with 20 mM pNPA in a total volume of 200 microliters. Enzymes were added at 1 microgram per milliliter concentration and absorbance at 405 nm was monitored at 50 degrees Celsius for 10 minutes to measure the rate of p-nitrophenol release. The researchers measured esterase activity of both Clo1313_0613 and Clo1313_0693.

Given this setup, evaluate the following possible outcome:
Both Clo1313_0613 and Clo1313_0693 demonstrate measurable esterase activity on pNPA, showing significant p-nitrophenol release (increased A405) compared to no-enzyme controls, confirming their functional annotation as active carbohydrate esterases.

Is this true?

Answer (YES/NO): YES